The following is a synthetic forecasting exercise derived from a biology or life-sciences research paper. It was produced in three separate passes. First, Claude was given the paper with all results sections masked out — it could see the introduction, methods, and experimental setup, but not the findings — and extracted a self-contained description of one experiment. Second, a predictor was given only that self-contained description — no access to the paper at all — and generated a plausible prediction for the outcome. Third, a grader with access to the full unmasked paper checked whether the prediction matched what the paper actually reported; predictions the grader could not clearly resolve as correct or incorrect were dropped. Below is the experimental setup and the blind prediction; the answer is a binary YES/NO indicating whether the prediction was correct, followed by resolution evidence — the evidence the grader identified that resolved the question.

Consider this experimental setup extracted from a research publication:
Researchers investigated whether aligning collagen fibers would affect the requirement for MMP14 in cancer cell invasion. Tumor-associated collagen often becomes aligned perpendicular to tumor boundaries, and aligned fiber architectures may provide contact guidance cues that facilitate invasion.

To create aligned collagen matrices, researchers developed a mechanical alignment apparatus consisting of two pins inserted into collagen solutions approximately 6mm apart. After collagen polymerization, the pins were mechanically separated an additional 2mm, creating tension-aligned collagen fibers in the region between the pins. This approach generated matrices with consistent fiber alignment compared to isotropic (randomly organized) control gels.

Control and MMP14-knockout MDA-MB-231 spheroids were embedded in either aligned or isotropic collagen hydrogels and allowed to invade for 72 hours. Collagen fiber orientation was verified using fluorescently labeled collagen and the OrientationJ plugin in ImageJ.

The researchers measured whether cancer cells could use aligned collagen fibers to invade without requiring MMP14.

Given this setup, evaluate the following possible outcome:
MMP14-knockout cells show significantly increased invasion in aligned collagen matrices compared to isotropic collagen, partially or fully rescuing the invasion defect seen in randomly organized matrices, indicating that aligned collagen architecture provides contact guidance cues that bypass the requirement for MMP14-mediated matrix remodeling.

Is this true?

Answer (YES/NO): NO